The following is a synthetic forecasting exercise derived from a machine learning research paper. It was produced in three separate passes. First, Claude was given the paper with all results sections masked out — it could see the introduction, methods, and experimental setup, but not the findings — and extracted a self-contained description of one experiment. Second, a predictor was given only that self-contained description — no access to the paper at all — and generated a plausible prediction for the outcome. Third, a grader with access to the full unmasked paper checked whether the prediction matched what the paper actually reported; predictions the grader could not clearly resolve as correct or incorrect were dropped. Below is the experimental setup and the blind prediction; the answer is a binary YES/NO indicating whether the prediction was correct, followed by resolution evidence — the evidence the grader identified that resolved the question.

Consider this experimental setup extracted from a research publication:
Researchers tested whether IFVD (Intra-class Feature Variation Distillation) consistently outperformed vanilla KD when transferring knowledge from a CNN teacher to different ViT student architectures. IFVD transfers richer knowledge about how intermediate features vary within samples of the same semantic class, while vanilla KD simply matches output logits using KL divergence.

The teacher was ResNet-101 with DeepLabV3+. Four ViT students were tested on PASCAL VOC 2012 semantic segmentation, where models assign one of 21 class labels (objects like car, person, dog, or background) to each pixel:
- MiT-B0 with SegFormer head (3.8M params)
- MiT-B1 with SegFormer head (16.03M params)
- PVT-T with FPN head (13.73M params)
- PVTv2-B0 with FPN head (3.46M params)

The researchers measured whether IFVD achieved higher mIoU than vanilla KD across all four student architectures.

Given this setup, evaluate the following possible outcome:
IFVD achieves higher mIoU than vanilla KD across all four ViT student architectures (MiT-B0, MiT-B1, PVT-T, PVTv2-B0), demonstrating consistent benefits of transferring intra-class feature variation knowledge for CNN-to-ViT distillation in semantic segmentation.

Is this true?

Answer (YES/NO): NO